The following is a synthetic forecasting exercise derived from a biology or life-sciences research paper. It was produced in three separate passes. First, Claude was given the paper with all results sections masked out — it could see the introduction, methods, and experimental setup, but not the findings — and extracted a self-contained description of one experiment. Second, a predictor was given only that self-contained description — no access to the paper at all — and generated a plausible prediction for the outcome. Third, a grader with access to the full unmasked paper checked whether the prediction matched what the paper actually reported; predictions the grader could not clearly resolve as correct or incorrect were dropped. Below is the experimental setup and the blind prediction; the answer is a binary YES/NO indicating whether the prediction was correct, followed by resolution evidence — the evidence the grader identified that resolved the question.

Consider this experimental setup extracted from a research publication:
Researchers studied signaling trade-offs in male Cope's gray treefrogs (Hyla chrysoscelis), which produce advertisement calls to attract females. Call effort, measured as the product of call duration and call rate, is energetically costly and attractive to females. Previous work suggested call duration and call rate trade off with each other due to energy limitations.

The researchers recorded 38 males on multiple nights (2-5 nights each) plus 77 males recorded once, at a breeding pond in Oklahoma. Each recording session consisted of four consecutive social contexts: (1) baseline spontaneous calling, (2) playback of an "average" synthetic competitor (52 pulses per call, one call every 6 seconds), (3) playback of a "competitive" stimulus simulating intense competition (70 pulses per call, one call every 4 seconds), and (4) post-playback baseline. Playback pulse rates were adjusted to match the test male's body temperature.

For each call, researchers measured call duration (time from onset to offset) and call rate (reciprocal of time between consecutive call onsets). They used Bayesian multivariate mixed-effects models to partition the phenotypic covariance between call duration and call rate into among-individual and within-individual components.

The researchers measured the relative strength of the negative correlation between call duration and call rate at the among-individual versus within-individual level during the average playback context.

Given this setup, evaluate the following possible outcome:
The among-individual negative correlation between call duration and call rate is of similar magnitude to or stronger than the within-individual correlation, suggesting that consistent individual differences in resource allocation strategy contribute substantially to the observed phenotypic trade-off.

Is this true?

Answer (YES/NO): YES